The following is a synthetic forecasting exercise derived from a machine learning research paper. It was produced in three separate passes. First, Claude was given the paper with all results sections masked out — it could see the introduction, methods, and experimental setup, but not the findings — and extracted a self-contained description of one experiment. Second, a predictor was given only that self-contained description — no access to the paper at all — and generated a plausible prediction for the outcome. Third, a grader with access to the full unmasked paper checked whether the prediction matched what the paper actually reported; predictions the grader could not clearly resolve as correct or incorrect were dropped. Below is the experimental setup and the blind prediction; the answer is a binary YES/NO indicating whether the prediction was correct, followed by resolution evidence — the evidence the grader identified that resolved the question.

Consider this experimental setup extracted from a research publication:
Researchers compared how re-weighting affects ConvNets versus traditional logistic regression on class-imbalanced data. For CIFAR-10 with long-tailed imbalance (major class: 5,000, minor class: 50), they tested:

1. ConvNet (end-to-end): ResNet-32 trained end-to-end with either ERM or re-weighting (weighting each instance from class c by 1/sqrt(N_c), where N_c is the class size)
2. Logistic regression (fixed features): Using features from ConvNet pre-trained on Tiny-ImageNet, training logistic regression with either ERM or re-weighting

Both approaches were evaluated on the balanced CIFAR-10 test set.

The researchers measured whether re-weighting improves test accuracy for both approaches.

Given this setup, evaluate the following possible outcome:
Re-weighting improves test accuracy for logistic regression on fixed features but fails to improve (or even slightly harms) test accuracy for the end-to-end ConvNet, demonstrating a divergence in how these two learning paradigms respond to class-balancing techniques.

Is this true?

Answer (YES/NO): NO